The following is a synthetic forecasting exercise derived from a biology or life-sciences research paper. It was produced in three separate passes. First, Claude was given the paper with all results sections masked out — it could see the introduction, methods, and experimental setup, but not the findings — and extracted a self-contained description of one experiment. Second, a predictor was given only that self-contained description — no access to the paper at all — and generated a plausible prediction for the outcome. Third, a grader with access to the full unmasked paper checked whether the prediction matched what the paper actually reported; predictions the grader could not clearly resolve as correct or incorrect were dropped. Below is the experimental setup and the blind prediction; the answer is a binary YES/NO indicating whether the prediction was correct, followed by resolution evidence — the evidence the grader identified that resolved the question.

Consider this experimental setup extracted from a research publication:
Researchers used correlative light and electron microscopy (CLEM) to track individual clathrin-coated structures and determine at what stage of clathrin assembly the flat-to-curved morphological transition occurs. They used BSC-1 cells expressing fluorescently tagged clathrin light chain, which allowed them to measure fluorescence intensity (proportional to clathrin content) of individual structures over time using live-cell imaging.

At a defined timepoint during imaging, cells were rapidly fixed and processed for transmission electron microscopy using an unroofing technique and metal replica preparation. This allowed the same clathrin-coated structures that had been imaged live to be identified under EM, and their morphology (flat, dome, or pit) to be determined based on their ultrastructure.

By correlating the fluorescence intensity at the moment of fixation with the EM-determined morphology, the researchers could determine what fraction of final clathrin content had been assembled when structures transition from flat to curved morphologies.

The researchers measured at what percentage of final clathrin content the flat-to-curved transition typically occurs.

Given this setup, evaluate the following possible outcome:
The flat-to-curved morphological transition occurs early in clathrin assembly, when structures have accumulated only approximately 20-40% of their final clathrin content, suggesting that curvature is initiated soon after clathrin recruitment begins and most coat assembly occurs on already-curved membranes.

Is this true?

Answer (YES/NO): NO